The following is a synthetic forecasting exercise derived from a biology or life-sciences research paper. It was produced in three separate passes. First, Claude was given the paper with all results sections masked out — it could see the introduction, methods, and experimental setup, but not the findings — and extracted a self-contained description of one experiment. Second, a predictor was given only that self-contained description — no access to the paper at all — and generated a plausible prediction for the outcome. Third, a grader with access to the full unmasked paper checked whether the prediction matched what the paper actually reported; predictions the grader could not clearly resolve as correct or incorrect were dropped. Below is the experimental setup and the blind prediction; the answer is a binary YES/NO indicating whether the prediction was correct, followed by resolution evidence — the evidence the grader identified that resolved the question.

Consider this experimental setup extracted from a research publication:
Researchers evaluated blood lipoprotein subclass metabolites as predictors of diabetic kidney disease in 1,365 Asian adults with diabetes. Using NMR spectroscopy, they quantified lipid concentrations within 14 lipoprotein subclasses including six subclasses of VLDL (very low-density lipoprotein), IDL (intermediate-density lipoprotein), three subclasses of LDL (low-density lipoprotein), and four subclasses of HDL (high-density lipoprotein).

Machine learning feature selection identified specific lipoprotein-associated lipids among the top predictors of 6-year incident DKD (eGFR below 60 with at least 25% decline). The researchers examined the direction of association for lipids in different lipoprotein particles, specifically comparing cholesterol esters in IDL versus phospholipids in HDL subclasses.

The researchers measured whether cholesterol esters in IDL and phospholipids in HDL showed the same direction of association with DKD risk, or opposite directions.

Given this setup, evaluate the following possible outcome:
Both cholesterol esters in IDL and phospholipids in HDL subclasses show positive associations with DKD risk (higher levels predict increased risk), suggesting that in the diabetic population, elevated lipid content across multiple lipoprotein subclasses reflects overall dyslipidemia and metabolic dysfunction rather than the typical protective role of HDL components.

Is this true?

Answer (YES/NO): NO